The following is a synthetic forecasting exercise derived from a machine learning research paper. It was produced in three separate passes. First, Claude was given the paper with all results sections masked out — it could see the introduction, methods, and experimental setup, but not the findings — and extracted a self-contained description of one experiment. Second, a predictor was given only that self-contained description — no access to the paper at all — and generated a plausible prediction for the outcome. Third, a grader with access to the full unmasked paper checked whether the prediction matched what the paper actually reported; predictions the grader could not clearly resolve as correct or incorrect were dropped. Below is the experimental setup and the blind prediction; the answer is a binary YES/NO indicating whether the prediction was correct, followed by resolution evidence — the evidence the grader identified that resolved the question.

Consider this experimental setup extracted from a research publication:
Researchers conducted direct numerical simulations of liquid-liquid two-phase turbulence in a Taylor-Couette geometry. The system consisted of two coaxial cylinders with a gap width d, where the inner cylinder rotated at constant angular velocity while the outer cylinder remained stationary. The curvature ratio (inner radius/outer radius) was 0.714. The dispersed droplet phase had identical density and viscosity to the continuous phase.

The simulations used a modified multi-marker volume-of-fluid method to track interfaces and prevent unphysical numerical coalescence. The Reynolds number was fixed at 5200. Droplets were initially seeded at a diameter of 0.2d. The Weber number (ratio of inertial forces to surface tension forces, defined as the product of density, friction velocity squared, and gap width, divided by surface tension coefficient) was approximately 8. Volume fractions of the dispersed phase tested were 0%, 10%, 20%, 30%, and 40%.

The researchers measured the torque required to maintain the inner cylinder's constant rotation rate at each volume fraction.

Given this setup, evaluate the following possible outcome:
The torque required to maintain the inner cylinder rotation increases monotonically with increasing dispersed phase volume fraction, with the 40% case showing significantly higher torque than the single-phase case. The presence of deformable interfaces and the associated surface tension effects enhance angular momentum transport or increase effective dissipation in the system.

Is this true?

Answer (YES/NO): YES